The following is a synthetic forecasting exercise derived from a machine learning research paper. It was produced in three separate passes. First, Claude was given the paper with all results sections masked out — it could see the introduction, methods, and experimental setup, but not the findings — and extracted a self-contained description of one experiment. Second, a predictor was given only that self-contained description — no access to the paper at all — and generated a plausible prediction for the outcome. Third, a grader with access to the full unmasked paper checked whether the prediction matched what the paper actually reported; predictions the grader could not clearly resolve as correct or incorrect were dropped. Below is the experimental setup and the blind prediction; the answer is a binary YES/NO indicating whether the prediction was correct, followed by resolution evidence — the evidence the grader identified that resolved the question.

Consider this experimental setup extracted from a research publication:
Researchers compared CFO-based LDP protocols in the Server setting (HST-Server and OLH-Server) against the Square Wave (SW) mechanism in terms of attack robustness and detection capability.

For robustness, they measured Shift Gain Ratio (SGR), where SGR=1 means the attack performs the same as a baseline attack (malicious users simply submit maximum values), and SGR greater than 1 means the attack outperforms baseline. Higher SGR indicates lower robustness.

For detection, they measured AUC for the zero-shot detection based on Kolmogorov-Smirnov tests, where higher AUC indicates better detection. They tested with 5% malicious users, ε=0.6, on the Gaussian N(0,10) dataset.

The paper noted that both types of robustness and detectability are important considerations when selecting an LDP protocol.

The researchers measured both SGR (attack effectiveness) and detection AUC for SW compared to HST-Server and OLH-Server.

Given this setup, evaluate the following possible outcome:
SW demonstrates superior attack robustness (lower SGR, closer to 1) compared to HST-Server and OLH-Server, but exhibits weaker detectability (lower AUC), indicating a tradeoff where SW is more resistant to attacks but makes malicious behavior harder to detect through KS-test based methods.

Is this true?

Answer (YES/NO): NO